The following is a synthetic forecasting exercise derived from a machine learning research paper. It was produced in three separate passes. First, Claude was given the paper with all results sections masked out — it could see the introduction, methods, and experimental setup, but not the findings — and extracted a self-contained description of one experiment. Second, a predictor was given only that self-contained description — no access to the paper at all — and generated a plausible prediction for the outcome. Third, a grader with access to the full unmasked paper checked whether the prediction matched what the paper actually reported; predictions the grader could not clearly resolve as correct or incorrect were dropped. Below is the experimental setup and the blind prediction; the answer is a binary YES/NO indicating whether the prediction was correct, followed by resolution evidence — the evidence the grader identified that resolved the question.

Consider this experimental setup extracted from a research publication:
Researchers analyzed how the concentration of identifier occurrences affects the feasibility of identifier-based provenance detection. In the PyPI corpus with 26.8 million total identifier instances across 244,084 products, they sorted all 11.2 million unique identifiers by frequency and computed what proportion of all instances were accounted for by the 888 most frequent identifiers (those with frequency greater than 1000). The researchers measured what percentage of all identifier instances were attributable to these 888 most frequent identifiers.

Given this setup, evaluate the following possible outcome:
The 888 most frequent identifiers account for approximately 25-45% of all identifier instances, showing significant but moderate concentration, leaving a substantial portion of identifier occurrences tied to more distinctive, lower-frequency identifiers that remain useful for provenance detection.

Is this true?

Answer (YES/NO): NO